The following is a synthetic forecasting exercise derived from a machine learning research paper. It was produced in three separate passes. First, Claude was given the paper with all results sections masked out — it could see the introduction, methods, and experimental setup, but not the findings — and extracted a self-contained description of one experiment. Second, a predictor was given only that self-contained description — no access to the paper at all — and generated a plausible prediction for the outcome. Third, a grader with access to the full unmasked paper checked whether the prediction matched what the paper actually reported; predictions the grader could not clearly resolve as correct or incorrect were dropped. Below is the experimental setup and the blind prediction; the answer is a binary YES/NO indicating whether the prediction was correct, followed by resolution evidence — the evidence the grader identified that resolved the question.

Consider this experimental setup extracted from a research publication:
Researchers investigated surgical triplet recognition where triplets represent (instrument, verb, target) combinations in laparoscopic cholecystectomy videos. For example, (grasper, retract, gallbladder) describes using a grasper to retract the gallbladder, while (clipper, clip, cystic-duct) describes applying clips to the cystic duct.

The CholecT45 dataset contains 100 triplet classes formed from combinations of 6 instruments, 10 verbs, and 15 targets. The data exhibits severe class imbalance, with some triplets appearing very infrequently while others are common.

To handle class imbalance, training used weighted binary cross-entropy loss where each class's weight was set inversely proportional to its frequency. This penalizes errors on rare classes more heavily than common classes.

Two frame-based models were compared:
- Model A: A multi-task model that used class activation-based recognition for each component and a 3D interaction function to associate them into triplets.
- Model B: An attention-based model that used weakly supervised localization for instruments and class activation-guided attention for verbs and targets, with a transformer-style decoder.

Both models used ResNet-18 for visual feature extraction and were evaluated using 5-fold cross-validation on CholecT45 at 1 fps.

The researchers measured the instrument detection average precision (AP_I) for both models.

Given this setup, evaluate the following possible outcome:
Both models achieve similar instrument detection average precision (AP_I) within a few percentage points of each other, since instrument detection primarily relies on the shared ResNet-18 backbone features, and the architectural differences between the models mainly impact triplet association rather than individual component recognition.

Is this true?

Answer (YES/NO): YES